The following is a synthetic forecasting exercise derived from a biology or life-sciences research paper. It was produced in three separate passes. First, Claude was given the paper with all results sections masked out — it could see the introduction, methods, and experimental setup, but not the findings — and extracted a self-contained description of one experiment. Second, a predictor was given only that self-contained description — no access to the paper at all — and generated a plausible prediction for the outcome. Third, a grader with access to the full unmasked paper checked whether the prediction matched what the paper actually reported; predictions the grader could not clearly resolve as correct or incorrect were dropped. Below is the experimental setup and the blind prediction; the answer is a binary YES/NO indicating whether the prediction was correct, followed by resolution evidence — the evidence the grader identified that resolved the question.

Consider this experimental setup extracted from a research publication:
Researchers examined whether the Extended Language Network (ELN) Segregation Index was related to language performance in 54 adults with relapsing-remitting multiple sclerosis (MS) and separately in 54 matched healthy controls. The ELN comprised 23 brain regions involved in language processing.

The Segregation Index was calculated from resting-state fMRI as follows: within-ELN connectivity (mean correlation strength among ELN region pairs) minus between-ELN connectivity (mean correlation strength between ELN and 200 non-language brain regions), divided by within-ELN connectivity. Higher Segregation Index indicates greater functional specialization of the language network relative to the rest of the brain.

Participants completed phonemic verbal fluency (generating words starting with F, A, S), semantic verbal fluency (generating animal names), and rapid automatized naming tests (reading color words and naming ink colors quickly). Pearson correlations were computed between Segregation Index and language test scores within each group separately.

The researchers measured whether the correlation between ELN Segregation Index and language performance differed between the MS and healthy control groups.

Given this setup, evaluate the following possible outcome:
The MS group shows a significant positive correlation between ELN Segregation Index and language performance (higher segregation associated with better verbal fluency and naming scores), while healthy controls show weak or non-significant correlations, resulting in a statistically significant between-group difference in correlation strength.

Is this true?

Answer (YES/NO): NO